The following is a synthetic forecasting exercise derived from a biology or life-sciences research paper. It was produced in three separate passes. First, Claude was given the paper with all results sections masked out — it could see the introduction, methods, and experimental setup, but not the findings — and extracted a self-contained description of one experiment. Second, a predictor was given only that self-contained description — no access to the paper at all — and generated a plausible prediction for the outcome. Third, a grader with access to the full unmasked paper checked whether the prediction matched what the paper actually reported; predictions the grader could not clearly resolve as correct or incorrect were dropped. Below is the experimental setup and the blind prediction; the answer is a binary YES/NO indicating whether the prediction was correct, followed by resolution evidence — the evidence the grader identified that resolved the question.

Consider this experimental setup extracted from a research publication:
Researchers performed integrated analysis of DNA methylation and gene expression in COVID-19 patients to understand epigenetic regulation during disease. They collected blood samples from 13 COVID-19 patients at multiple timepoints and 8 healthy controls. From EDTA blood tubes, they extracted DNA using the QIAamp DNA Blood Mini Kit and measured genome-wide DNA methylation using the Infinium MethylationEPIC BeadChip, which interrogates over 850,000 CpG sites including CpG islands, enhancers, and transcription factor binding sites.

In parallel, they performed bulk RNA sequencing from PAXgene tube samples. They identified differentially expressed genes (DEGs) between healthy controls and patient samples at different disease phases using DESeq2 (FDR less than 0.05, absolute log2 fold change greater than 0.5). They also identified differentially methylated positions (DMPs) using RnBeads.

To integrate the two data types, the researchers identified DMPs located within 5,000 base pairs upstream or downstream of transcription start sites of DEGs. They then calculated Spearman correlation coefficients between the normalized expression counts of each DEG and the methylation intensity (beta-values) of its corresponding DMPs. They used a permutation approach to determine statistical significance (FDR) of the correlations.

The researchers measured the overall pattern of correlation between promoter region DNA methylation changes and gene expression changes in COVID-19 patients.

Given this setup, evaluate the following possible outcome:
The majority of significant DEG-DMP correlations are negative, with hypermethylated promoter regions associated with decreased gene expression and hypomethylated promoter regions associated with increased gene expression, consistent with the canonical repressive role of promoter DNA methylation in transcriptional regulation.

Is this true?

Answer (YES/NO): YES